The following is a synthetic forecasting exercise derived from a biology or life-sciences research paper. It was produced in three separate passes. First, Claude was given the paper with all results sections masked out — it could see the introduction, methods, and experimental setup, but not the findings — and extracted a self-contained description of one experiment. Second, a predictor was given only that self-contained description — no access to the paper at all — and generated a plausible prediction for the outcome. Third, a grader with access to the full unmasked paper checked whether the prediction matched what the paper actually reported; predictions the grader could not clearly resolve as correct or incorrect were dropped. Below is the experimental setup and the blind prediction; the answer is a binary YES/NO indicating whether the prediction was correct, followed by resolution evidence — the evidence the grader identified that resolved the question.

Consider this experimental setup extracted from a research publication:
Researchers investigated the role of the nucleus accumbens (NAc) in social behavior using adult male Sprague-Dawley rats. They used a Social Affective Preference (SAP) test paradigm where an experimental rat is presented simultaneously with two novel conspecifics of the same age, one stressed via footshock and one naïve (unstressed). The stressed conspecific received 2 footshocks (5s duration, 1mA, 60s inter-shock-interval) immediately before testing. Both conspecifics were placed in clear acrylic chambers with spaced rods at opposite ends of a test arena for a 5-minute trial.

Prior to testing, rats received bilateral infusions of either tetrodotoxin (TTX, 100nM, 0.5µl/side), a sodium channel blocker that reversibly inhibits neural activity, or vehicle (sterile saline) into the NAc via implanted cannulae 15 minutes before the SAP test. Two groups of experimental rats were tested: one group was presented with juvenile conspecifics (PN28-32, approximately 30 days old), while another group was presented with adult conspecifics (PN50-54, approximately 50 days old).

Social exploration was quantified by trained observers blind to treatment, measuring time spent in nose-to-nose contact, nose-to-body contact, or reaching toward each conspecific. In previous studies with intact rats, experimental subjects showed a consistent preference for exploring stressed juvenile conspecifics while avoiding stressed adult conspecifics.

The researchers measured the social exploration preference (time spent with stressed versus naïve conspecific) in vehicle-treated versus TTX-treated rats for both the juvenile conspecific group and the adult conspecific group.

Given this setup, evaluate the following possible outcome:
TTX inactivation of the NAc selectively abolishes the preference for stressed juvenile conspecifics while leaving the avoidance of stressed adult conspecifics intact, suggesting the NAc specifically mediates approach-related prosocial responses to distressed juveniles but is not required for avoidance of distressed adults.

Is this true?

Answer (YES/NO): YES